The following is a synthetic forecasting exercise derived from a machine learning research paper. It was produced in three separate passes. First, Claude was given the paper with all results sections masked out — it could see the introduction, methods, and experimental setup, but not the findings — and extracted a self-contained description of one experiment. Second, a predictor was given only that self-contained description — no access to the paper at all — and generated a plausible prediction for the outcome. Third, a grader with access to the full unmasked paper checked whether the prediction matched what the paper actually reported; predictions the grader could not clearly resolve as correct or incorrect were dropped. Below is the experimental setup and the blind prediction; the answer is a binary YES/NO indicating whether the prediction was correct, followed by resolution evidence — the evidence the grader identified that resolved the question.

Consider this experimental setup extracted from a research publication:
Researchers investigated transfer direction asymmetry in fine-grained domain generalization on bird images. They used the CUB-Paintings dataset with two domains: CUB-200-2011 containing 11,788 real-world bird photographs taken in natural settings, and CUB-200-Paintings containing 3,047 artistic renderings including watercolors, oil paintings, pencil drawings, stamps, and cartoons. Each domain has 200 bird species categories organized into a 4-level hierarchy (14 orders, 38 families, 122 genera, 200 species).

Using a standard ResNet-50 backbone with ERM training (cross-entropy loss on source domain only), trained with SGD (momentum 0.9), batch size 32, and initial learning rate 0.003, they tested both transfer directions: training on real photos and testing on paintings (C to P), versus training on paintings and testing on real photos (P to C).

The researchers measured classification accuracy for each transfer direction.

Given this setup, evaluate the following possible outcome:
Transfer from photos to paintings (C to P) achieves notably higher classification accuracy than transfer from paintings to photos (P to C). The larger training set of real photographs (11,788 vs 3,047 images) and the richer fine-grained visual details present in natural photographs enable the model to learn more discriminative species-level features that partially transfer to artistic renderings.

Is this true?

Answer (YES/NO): YES